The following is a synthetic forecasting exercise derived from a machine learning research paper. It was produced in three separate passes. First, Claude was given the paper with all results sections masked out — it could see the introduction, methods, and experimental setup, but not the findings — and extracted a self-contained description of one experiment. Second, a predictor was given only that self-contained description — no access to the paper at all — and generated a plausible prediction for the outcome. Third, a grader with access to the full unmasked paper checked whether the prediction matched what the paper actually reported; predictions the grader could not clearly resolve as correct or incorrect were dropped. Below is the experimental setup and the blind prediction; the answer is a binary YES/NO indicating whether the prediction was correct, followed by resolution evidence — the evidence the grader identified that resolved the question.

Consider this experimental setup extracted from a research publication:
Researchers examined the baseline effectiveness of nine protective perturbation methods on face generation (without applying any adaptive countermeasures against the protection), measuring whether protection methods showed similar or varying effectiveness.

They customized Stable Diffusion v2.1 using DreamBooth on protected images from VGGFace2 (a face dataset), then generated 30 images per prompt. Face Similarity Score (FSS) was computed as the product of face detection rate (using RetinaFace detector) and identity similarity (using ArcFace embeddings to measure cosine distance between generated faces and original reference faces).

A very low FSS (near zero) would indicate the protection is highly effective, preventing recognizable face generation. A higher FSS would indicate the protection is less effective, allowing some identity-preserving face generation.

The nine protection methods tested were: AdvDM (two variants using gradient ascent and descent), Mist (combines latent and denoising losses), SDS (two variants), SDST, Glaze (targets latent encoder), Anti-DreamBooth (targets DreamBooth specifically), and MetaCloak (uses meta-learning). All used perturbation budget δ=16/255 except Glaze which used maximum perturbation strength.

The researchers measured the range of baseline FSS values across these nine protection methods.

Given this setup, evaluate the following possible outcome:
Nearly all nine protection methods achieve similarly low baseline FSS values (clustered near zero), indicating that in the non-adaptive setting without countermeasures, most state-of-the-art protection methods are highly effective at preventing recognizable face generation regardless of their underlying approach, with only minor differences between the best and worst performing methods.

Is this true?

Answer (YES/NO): NO